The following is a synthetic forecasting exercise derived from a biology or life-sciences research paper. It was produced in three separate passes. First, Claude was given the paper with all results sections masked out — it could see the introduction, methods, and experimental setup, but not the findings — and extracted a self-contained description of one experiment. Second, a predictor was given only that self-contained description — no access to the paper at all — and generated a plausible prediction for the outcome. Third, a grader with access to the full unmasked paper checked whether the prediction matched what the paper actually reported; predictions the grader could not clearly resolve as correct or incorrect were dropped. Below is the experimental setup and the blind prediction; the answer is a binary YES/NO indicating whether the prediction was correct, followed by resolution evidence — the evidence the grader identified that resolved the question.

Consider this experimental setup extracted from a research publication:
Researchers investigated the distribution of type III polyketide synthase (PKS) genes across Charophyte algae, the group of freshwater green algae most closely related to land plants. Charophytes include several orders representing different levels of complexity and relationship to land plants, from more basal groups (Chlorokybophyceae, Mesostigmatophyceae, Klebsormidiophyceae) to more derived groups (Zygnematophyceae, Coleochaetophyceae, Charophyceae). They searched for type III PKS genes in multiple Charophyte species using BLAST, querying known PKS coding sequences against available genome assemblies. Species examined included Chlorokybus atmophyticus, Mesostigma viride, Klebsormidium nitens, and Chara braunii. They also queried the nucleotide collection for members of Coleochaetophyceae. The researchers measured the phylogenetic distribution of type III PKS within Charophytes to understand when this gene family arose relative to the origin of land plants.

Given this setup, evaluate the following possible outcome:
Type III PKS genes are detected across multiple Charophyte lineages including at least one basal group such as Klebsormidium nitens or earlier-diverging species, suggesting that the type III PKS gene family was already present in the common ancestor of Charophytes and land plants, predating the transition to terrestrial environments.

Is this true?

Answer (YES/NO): NO